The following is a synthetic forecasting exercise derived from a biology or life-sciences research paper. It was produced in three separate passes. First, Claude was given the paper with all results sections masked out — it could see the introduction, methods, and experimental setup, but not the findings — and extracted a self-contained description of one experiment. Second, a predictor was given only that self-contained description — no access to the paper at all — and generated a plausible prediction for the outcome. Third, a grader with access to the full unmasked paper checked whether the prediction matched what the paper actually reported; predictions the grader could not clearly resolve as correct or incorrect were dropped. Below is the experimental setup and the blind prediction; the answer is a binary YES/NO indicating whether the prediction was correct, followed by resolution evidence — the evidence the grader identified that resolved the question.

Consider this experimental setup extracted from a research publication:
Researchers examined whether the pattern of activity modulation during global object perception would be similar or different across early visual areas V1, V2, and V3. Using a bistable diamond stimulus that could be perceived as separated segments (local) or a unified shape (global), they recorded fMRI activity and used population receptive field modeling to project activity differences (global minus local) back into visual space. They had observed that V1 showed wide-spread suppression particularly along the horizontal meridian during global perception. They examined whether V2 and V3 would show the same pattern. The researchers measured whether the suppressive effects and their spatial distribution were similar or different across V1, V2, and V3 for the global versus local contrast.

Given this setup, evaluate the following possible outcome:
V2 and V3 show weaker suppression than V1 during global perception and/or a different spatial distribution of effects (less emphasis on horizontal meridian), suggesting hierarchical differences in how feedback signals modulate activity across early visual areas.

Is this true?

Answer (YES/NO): YES